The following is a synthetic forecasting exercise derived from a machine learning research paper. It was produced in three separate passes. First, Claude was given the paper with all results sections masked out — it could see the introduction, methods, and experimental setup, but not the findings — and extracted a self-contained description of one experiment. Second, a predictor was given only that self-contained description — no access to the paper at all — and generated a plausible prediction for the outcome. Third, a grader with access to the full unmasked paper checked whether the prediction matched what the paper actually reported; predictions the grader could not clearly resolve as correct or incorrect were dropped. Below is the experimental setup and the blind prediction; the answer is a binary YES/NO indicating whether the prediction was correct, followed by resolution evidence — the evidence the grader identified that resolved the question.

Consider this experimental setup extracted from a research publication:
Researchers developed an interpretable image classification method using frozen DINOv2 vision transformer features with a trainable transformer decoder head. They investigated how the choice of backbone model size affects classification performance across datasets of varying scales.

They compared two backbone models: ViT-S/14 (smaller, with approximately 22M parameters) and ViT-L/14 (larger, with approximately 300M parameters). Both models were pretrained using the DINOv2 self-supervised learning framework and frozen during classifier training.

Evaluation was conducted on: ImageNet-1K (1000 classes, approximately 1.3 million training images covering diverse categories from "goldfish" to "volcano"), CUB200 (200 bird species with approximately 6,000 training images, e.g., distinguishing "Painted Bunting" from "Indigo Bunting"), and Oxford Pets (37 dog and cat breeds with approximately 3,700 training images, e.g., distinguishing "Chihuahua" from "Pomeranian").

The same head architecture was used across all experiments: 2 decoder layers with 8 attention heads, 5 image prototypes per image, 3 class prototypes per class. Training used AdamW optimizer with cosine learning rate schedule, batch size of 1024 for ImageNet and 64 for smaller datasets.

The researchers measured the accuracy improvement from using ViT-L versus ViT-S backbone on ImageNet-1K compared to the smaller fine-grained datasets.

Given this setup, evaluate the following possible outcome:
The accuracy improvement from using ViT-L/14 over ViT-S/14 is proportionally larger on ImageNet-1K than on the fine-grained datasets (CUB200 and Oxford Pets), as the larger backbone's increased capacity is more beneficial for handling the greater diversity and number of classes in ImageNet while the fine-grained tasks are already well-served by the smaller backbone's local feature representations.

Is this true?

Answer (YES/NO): YES